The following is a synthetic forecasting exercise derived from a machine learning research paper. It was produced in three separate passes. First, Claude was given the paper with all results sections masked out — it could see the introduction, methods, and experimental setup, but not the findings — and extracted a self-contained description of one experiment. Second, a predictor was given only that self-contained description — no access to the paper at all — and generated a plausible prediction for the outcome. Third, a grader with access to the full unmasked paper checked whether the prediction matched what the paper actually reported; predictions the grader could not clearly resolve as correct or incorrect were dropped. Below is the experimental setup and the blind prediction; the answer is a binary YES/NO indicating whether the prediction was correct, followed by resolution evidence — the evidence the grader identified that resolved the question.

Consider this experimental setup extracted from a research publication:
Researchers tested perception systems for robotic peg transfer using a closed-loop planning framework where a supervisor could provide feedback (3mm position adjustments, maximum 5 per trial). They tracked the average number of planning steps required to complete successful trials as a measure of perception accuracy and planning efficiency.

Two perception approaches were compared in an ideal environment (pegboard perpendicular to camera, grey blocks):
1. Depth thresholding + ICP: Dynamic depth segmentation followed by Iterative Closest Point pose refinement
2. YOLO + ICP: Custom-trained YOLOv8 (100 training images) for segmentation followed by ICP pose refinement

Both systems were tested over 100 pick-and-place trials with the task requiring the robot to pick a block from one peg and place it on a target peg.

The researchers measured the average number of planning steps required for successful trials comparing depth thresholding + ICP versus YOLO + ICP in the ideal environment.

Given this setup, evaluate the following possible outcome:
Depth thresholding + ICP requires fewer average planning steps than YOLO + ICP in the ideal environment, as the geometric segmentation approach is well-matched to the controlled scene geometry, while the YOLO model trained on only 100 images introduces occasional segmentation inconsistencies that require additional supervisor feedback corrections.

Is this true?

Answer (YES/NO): YES